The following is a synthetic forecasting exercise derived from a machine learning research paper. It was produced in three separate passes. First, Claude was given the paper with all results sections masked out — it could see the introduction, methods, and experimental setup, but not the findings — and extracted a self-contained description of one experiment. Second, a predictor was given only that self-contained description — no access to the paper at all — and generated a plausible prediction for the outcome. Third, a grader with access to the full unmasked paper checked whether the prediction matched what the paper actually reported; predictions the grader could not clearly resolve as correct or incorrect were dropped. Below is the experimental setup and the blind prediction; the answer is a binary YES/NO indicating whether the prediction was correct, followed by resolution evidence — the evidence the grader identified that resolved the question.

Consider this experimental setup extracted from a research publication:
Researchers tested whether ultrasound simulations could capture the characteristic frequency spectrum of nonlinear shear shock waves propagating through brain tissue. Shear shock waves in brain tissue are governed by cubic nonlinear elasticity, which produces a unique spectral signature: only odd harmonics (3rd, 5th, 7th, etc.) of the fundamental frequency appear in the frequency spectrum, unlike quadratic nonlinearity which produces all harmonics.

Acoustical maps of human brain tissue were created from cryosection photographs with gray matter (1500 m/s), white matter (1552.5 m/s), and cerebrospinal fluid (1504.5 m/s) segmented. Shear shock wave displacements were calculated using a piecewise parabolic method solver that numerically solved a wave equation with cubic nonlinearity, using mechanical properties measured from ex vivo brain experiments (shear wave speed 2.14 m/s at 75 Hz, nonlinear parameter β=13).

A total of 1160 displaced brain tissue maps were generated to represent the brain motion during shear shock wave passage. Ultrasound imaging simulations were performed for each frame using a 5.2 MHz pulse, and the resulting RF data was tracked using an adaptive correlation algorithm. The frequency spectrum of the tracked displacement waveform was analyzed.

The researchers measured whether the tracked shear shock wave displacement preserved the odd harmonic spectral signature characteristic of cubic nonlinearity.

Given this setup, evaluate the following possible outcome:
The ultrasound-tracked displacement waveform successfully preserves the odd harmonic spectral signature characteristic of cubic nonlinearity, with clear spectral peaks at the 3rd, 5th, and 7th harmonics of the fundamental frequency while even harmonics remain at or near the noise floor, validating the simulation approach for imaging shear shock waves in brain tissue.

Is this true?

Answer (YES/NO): YES